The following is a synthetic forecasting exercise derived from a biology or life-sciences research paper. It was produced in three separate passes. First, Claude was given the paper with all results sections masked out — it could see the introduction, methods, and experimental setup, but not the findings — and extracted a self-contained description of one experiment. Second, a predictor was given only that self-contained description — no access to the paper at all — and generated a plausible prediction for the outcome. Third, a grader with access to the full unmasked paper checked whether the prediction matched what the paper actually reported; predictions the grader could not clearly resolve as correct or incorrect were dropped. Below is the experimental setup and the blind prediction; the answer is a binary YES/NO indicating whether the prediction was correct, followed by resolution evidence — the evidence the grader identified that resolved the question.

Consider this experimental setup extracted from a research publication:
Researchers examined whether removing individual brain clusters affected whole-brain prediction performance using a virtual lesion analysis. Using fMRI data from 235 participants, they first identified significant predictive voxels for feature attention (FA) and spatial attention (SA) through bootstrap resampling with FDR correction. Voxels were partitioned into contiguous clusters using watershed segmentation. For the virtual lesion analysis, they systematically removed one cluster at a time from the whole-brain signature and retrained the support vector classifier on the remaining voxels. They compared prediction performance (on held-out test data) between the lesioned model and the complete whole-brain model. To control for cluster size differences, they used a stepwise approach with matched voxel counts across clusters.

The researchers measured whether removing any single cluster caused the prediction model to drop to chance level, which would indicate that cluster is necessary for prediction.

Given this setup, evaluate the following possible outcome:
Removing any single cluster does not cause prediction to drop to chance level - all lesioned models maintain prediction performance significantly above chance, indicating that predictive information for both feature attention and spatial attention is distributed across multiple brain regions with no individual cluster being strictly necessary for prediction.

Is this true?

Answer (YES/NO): YES